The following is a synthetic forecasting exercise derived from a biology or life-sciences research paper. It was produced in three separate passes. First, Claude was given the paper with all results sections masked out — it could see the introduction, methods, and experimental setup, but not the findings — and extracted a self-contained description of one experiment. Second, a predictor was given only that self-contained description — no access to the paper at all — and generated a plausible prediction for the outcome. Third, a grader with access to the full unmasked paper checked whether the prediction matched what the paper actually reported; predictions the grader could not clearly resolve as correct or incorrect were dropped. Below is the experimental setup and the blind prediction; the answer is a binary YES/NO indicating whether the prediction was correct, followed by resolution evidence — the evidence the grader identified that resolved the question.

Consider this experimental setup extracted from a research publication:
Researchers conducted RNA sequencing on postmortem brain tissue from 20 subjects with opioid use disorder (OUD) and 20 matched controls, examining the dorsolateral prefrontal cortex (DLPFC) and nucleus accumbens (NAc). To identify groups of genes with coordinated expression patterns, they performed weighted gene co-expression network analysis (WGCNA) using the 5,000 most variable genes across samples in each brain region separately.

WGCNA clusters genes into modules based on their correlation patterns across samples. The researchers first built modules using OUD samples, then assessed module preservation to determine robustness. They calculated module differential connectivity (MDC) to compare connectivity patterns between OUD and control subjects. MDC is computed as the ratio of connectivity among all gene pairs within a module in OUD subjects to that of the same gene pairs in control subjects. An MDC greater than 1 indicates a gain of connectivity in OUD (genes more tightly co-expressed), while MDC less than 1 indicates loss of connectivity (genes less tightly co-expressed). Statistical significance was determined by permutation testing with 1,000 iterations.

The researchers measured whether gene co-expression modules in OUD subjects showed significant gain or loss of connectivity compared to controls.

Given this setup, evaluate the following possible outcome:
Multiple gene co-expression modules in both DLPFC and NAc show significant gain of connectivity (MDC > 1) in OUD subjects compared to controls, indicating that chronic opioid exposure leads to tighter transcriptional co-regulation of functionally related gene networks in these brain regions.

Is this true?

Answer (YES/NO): YES